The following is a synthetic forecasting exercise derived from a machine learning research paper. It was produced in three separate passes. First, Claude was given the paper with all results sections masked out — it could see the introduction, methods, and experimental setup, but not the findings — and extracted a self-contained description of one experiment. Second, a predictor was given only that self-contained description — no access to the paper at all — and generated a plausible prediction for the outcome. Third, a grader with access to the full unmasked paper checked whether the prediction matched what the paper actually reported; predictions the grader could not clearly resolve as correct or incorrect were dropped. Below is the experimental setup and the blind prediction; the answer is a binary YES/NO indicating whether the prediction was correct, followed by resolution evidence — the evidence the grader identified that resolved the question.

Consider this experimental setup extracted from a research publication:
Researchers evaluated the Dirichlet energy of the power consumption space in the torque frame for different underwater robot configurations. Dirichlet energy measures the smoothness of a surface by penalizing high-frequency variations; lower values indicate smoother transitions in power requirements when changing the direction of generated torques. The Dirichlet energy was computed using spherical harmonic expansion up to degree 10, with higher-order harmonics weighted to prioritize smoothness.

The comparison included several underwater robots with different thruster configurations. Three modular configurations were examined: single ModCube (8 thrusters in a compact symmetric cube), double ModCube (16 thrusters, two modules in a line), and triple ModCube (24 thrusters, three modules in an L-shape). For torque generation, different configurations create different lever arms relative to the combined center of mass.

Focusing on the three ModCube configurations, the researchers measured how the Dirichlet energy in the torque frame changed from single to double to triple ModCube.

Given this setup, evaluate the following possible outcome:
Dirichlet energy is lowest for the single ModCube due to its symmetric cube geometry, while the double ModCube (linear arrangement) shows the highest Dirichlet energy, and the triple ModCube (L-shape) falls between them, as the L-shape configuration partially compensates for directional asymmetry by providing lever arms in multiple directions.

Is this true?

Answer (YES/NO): NO